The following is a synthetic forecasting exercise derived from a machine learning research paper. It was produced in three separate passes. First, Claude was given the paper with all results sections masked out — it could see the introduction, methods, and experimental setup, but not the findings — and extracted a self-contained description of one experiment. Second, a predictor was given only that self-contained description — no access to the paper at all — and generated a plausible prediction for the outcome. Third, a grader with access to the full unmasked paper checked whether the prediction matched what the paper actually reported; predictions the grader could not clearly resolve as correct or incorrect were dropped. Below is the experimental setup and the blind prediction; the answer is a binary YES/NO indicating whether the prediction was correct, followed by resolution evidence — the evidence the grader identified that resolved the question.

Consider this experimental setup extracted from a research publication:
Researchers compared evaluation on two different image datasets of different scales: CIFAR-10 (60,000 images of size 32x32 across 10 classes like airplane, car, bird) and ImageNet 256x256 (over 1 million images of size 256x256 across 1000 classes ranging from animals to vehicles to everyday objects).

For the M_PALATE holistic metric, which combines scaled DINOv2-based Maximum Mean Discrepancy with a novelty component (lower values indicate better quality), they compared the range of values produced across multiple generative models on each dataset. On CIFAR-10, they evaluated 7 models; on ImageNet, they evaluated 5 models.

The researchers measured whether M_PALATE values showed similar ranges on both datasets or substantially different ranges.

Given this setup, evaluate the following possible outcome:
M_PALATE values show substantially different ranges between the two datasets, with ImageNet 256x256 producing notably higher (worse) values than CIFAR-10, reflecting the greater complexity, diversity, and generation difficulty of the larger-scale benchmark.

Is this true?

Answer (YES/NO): NO